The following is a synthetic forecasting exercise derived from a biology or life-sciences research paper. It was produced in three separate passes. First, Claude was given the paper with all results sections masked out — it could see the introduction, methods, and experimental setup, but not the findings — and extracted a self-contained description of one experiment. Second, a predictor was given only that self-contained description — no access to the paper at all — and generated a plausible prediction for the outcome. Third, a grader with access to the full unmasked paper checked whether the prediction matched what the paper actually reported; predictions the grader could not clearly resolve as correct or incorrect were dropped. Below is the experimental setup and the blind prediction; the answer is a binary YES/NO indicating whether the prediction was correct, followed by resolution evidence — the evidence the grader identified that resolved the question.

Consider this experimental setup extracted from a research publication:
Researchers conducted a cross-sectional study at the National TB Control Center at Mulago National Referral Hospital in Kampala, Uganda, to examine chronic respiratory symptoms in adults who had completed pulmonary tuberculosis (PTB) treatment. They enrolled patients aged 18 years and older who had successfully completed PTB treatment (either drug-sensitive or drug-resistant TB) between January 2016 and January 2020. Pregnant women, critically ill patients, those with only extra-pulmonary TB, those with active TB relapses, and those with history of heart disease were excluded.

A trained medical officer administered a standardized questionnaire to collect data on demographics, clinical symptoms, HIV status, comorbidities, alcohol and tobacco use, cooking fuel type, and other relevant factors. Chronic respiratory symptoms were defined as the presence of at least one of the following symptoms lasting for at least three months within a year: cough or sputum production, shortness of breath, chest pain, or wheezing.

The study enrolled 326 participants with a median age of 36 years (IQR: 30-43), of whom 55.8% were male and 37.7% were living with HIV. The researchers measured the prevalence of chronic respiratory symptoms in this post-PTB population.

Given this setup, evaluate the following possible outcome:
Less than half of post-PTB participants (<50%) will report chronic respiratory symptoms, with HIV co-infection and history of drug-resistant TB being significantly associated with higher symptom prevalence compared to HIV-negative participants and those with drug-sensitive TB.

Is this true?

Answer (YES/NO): NO